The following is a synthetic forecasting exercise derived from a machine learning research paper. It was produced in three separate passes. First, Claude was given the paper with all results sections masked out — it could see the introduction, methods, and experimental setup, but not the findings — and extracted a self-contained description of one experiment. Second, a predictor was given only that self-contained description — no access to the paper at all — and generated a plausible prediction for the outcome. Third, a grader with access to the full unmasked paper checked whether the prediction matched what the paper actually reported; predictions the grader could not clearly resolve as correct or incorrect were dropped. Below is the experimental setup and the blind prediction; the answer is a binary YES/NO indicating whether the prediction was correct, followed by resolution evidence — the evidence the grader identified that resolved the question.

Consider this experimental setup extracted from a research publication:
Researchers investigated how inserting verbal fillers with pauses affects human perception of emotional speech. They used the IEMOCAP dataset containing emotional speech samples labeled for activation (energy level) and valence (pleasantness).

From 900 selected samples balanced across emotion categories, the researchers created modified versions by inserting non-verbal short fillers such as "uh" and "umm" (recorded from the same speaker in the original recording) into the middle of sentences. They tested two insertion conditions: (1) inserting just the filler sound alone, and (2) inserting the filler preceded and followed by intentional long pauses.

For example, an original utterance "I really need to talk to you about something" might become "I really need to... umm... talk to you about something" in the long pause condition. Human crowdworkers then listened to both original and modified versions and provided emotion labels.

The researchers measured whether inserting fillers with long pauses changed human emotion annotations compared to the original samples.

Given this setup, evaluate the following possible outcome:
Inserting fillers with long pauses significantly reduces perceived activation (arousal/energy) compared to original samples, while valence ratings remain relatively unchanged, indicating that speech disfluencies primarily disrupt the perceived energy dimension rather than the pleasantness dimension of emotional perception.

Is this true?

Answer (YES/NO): NO